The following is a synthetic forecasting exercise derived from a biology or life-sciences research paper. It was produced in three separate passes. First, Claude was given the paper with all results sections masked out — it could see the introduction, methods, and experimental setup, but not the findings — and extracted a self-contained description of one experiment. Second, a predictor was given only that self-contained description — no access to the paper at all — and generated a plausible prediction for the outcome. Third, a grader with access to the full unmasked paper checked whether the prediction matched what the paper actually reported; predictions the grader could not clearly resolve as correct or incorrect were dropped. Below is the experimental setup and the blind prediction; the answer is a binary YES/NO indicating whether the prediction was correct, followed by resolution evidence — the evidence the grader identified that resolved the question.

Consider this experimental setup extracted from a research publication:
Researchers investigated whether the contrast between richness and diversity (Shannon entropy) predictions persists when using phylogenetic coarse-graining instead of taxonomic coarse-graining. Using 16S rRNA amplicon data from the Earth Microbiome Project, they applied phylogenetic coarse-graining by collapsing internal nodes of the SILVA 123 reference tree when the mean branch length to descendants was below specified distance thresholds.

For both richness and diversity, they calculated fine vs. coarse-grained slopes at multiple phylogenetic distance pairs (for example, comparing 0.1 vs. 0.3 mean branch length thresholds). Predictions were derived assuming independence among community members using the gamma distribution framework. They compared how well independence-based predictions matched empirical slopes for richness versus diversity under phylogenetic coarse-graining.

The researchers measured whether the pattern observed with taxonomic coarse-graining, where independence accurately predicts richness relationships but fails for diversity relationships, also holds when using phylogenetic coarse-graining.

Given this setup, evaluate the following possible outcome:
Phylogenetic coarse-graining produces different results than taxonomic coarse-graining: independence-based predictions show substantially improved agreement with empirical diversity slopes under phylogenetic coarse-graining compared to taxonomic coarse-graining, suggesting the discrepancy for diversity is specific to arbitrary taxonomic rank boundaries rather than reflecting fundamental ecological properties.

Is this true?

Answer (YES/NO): NO